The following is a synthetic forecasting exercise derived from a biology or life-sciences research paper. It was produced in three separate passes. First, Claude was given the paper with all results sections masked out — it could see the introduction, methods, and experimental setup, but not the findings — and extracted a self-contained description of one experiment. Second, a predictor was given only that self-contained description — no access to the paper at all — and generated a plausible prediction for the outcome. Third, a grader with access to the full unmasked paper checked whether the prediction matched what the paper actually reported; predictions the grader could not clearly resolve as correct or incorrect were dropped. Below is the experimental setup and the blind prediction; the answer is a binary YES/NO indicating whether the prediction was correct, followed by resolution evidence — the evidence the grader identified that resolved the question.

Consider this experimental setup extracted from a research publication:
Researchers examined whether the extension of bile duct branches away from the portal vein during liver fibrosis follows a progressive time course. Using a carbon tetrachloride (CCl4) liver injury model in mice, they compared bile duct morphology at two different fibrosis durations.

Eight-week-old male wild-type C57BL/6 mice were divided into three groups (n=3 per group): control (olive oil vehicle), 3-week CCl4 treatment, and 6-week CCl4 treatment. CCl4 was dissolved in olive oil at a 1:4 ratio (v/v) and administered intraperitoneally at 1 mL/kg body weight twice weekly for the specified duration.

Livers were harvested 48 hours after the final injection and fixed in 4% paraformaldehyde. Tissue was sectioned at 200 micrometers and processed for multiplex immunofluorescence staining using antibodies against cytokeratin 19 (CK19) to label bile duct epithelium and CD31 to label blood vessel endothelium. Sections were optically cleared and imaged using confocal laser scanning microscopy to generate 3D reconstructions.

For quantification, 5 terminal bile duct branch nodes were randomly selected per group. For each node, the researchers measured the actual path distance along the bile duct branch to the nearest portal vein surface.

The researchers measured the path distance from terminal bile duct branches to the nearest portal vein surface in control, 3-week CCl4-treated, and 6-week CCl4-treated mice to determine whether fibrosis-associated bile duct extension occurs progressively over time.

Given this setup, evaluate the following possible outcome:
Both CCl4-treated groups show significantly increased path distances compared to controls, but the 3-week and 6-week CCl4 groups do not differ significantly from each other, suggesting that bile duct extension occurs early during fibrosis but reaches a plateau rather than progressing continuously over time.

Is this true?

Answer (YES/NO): NO